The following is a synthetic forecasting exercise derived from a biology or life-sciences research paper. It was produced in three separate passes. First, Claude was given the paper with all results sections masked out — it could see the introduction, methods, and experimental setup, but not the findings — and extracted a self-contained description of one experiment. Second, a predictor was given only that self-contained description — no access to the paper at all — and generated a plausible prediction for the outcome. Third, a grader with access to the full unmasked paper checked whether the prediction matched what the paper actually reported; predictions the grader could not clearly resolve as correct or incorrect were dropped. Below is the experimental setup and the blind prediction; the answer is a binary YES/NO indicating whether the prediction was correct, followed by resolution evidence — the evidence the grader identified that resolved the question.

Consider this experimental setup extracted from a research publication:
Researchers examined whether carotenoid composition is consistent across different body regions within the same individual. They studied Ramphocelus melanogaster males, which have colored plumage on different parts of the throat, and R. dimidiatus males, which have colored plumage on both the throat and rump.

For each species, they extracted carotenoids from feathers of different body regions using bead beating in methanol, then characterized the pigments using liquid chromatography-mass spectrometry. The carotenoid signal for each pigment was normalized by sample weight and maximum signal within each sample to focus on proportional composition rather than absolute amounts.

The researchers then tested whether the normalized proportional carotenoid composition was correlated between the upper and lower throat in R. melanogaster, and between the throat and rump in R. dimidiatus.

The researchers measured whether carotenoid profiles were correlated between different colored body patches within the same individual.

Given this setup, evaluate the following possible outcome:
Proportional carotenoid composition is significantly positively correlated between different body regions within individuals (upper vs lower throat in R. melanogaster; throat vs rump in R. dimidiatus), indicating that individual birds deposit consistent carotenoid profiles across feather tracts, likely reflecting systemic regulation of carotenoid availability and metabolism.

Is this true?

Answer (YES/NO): YES